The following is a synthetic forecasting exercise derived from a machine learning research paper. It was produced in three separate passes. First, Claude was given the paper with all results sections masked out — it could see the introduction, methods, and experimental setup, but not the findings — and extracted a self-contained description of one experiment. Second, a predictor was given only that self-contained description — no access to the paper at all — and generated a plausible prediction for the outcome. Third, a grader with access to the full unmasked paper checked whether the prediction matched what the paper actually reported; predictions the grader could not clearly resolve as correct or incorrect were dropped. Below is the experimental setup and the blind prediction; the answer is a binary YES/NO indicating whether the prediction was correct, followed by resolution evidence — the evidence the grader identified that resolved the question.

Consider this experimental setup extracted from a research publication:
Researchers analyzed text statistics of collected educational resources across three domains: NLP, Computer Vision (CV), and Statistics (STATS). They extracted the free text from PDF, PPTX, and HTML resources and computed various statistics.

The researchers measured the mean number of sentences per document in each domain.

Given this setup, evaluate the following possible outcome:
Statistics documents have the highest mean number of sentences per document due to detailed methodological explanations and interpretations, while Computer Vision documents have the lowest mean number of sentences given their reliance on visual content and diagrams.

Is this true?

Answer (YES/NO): NO